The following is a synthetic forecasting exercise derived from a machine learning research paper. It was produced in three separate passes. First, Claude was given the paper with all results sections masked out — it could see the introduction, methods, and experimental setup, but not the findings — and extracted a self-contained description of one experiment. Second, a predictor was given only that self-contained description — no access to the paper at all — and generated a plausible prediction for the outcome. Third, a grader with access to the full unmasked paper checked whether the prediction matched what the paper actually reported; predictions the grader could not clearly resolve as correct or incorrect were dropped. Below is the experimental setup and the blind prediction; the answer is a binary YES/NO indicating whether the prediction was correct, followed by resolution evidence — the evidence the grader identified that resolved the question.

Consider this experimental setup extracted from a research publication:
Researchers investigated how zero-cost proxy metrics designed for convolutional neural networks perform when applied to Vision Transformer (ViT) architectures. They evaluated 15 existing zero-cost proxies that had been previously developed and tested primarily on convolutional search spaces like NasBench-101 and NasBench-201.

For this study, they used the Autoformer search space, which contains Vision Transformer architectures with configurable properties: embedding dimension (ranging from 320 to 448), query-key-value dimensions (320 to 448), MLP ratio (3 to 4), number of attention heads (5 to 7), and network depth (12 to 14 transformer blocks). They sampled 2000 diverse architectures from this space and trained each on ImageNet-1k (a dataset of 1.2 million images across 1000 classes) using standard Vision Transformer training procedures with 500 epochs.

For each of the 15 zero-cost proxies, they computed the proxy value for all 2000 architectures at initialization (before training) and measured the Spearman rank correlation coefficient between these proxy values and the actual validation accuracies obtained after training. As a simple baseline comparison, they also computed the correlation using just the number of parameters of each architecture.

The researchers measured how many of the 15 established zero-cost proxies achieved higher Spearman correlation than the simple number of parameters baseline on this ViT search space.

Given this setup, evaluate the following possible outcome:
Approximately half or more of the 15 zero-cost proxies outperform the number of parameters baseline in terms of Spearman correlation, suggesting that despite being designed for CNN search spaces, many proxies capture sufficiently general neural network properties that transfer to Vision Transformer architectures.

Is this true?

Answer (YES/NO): NO